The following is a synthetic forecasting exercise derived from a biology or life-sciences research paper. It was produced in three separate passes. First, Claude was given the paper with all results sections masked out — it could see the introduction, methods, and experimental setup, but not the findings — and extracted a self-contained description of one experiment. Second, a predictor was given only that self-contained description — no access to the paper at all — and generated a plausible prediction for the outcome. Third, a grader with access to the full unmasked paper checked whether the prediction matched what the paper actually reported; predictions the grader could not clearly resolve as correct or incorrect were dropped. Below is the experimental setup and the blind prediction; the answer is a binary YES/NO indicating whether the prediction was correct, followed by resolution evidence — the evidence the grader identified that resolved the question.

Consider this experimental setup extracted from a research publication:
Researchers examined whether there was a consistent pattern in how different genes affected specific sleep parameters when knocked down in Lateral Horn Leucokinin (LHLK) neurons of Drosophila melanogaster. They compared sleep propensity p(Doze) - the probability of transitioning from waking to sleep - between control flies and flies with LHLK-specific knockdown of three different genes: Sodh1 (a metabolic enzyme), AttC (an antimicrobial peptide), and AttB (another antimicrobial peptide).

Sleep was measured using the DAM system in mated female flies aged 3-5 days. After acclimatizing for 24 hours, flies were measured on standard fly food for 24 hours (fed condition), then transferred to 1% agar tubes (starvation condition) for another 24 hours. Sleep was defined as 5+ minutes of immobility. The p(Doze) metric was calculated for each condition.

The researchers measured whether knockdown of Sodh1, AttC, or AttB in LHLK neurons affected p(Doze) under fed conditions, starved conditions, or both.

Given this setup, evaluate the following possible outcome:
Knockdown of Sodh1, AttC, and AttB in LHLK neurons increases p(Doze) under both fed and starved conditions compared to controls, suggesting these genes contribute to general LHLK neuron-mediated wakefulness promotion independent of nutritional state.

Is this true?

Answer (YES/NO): NO